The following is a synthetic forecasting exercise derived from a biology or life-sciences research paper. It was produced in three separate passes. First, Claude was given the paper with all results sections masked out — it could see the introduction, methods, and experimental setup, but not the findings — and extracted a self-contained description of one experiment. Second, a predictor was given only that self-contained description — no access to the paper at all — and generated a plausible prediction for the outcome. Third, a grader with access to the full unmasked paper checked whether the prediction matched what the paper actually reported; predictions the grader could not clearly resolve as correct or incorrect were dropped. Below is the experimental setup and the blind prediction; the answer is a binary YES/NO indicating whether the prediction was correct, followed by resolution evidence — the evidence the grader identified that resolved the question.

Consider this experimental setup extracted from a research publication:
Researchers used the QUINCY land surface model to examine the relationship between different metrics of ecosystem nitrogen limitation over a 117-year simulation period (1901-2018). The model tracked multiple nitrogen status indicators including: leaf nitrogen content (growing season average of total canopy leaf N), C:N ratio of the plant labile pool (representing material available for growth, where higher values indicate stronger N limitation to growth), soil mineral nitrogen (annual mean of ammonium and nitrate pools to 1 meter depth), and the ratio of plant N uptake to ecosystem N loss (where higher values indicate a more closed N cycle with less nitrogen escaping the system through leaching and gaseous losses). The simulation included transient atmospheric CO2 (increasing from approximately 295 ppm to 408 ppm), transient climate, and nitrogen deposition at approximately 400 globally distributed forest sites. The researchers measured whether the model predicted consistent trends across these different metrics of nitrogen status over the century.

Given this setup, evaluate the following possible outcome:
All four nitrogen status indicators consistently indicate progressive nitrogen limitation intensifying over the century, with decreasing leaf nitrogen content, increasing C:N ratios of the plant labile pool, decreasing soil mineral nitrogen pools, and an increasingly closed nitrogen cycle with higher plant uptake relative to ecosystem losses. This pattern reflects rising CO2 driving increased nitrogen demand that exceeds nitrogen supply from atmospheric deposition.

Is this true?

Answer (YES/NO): YES